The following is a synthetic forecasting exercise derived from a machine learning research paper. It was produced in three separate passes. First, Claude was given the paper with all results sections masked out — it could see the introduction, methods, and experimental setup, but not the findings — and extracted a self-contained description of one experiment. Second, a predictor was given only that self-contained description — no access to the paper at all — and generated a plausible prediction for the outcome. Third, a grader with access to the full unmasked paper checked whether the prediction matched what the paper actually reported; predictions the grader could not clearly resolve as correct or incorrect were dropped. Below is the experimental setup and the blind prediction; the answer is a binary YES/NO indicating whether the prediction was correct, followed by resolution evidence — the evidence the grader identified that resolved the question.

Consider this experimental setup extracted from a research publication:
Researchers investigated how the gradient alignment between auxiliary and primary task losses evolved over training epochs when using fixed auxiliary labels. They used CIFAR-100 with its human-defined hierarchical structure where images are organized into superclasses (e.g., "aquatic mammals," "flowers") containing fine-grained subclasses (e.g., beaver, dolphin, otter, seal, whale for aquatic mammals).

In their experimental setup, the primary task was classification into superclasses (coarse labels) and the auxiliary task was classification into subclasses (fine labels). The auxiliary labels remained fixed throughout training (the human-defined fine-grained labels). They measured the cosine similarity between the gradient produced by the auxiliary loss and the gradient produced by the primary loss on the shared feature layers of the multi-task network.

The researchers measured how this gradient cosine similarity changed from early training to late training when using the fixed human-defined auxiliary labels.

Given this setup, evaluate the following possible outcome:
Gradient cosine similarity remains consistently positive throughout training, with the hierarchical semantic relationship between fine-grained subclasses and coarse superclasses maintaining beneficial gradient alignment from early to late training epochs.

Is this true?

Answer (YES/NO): NO